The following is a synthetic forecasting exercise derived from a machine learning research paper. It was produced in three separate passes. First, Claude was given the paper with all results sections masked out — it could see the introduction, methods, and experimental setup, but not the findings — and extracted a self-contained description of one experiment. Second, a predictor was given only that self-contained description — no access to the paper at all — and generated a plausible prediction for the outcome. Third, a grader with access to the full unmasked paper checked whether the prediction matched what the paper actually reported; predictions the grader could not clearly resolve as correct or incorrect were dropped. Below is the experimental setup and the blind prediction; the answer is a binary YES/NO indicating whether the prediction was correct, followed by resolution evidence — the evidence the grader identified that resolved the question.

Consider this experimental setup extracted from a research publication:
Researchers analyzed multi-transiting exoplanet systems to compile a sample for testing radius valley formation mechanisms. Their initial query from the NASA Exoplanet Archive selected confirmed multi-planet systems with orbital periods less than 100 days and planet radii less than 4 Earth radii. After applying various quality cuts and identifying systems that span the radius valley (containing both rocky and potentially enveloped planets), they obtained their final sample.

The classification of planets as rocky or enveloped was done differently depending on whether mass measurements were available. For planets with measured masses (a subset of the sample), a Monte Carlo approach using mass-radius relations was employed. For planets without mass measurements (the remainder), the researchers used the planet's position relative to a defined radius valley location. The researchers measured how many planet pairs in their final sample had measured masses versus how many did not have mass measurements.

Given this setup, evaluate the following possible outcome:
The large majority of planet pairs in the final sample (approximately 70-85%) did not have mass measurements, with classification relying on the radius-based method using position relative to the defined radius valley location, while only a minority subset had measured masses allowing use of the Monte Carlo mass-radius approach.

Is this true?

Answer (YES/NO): YES